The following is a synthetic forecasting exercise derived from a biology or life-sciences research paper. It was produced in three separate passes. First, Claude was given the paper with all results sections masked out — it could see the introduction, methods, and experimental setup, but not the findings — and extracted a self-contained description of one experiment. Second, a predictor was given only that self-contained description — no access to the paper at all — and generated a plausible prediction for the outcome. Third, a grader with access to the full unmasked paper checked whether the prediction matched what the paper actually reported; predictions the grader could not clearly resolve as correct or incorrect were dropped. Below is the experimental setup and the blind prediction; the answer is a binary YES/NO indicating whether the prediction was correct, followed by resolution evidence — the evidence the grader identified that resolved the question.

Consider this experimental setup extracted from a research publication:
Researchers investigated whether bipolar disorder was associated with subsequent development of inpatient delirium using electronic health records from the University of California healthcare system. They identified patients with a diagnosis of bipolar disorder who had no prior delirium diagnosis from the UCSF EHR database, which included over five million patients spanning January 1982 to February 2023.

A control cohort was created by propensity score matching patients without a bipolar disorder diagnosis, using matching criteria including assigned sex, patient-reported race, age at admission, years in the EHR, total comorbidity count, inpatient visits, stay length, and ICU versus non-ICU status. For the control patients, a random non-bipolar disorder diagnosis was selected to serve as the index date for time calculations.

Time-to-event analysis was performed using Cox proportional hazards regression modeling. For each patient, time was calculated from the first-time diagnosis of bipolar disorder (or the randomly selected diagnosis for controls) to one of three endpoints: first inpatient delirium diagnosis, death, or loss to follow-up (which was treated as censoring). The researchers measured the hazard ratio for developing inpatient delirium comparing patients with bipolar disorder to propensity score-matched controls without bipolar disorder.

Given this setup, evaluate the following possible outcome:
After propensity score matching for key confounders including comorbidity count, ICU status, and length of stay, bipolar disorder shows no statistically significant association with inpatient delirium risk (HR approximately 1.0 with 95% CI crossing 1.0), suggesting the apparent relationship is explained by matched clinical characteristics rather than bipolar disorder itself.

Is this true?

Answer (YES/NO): NO